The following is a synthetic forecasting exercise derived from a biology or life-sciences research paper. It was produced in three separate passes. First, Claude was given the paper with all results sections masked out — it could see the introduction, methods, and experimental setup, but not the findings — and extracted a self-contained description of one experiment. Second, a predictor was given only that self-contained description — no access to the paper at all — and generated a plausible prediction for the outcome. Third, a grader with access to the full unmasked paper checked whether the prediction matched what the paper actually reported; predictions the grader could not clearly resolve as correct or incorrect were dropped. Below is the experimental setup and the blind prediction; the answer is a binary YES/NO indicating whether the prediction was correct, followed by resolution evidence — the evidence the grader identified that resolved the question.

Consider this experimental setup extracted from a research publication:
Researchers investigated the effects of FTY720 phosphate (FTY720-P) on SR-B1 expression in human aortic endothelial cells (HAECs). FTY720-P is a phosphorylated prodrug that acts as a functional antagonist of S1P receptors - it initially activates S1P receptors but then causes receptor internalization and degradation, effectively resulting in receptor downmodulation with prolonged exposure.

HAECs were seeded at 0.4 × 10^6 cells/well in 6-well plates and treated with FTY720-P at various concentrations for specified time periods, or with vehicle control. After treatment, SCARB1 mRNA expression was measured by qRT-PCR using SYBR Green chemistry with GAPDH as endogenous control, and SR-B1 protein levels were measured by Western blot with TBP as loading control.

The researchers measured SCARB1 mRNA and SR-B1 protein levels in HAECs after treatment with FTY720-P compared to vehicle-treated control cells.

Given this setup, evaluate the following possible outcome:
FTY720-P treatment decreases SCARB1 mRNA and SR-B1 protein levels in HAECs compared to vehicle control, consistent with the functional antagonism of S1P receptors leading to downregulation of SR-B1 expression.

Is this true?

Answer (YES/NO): YES